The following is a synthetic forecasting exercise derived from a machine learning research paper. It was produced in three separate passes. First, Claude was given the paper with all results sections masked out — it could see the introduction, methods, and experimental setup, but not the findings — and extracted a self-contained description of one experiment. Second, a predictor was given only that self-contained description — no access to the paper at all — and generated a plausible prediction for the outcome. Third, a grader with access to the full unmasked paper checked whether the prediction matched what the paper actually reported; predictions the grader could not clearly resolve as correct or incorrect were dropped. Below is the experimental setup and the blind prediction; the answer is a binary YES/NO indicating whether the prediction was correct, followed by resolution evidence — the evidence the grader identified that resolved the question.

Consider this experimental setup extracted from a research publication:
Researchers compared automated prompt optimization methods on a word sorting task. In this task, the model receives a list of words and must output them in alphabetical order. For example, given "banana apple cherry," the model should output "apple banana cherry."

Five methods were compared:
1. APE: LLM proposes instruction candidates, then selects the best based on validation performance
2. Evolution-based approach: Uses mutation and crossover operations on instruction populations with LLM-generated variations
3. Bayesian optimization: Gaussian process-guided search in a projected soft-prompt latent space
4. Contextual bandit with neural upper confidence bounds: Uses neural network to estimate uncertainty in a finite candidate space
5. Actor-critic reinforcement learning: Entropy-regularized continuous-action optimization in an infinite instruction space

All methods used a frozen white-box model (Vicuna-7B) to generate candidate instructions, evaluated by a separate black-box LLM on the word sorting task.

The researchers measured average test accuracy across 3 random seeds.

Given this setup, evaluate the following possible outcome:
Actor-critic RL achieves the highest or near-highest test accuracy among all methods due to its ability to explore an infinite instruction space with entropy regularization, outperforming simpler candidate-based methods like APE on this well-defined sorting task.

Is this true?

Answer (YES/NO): YES